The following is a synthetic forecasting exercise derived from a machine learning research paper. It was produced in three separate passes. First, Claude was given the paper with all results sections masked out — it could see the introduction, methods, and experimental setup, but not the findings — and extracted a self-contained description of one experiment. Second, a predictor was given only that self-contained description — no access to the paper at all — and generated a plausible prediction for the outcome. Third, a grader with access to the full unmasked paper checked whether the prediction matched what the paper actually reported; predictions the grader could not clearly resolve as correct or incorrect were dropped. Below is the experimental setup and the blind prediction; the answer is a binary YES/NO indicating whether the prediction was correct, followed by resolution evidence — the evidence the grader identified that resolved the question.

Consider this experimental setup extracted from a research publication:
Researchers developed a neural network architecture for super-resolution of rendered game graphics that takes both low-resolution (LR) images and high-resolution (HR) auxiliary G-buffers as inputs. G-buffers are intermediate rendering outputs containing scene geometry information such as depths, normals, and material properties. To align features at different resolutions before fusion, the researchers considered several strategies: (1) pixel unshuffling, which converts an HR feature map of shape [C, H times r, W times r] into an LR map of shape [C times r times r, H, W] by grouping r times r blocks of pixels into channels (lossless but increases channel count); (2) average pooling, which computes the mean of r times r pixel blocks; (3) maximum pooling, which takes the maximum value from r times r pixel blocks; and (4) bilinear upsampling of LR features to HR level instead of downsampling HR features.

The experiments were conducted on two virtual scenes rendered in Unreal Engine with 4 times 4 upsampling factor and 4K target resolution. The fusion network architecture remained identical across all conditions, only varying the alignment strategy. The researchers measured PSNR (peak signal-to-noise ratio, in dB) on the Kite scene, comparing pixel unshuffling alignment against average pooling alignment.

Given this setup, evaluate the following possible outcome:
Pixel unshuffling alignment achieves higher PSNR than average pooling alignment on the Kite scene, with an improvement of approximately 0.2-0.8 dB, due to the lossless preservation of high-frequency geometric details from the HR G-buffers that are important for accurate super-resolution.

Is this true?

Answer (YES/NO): YES